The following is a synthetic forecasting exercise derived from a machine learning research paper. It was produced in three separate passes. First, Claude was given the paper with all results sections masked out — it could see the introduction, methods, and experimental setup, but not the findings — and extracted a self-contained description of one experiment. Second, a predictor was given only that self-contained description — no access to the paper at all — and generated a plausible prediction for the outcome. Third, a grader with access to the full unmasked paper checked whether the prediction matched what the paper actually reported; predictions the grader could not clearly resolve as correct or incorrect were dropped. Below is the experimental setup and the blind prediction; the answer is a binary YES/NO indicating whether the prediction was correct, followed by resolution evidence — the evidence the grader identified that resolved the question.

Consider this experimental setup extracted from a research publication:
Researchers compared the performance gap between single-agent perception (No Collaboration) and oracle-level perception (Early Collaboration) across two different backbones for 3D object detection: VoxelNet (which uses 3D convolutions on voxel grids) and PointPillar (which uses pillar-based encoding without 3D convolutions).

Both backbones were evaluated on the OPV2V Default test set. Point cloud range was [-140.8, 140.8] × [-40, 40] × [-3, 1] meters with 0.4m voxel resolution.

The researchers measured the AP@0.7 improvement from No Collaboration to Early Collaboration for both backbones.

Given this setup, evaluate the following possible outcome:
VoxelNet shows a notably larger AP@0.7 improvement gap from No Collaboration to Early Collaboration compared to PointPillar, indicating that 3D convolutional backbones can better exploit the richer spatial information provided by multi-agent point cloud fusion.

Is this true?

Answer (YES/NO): YES